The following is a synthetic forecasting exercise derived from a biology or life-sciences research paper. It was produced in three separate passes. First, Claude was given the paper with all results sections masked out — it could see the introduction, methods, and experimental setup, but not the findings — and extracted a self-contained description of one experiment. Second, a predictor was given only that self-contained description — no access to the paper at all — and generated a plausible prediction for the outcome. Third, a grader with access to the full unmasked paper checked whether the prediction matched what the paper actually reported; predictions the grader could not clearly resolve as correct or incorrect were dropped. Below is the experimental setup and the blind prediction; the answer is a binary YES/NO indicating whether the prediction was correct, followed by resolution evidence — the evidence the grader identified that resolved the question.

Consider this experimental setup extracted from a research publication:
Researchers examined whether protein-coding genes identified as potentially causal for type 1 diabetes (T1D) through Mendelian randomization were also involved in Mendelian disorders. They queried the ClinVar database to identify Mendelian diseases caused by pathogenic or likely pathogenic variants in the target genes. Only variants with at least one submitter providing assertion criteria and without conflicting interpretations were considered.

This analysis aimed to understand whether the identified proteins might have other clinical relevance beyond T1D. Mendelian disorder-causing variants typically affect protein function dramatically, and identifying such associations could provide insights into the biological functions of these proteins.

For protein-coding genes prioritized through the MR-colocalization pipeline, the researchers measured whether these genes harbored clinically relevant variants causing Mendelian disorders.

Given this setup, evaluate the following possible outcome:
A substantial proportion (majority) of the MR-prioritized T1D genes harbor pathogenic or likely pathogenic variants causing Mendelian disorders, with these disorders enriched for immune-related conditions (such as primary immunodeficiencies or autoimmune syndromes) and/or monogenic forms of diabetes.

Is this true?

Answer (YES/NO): NO